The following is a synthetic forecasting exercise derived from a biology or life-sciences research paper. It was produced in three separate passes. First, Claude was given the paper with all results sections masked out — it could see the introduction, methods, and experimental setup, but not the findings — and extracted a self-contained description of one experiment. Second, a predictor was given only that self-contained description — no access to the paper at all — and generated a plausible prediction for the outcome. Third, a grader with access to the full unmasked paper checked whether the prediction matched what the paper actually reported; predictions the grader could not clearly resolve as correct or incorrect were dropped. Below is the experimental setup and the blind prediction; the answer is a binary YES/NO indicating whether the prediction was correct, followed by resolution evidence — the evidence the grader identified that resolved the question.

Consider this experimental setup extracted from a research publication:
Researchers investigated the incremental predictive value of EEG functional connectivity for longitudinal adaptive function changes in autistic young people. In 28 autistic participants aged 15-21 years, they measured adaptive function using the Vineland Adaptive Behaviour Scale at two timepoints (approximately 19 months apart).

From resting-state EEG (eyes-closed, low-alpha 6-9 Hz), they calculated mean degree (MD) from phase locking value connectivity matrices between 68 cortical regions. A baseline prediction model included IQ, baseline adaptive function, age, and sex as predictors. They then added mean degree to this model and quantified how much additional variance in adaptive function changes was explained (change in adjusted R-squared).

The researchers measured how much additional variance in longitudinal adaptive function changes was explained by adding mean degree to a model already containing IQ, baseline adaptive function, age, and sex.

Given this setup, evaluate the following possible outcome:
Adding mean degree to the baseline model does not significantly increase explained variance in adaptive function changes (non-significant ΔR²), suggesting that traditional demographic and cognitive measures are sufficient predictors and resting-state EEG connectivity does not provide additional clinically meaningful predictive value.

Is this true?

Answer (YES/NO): NO